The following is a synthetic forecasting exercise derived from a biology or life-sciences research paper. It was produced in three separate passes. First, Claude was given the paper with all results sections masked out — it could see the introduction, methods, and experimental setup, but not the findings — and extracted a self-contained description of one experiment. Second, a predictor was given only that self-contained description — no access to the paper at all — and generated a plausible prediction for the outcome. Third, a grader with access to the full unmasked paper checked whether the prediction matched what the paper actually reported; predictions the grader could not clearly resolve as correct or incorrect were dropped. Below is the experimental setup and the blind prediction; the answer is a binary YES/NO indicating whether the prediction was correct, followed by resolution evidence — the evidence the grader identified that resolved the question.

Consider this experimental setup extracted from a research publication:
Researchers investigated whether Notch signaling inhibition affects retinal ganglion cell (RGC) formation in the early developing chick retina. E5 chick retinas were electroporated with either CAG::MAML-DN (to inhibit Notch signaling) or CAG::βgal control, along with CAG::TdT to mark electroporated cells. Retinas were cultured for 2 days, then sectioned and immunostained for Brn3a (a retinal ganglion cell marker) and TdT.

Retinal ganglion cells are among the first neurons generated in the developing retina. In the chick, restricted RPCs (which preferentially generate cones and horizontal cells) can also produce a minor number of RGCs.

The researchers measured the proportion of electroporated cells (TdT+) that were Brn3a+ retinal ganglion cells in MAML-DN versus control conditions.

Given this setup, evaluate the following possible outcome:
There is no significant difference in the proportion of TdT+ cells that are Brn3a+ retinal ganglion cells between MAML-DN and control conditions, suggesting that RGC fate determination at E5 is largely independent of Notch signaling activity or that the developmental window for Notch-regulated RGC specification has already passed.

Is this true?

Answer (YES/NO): YES